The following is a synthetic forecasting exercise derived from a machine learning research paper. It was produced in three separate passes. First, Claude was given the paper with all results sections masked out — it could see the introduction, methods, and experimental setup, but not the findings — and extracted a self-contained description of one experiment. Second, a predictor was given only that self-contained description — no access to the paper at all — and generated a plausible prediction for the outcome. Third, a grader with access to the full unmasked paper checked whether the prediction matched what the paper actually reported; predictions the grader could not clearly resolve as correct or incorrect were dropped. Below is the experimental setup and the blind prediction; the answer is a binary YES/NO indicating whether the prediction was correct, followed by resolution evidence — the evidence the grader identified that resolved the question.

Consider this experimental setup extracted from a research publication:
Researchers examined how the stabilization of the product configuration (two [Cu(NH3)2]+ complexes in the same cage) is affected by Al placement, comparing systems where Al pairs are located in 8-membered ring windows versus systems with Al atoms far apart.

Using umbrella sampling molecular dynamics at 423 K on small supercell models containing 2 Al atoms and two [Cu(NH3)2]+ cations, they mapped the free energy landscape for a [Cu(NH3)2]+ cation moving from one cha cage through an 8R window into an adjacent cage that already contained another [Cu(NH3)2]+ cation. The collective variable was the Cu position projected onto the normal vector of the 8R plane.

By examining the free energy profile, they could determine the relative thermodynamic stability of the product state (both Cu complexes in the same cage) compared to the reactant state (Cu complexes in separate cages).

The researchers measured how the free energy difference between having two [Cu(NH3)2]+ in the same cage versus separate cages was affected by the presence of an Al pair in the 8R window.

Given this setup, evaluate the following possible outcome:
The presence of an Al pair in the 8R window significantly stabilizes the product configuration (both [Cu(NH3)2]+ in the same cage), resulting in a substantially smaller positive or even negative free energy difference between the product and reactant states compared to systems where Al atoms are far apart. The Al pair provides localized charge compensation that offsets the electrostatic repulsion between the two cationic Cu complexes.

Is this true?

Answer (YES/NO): YES